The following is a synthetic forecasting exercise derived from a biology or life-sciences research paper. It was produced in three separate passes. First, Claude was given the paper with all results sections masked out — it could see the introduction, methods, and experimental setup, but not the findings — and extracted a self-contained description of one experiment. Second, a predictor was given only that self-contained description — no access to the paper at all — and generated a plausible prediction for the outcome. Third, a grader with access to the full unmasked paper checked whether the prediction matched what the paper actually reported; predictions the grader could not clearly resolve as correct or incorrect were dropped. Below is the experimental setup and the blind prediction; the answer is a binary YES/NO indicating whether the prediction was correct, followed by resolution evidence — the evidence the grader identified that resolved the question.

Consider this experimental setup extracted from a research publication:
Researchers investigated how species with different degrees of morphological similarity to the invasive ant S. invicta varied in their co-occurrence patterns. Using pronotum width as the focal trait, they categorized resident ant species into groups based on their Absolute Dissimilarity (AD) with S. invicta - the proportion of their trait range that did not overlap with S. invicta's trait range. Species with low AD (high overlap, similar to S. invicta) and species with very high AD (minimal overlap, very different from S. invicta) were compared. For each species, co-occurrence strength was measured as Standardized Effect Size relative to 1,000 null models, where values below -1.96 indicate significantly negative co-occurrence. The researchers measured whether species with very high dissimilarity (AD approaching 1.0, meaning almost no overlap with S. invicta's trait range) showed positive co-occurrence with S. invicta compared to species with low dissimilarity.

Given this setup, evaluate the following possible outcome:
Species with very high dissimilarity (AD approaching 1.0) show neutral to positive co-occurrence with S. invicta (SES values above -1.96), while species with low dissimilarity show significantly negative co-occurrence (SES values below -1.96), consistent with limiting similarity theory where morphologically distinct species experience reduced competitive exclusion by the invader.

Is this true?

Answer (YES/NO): NO